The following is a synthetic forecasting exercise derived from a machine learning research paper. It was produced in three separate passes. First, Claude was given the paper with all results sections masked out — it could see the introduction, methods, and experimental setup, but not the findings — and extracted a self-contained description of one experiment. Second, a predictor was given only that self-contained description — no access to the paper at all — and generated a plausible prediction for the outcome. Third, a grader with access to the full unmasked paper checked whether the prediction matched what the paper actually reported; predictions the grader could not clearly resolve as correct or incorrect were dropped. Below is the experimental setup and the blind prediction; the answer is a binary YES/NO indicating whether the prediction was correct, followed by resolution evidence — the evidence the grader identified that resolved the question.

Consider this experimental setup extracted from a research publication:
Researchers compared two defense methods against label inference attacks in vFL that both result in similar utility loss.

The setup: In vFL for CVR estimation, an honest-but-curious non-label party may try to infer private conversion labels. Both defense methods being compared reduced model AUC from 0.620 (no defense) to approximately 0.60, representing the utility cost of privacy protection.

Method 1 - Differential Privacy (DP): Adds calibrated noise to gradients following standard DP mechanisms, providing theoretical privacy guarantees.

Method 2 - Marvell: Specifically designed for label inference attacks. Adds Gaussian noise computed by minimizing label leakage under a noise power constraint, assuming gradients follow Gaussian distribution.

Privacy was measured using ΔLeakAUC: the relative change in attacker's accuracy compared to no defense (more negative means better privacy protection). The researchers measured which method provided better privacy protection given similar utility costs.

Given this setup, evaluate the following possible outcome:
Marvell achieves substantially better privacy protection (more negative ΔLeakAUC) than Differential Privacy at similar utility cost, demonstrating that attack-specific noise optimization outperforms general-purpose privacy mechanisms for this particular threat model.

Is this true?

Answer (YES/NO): YES